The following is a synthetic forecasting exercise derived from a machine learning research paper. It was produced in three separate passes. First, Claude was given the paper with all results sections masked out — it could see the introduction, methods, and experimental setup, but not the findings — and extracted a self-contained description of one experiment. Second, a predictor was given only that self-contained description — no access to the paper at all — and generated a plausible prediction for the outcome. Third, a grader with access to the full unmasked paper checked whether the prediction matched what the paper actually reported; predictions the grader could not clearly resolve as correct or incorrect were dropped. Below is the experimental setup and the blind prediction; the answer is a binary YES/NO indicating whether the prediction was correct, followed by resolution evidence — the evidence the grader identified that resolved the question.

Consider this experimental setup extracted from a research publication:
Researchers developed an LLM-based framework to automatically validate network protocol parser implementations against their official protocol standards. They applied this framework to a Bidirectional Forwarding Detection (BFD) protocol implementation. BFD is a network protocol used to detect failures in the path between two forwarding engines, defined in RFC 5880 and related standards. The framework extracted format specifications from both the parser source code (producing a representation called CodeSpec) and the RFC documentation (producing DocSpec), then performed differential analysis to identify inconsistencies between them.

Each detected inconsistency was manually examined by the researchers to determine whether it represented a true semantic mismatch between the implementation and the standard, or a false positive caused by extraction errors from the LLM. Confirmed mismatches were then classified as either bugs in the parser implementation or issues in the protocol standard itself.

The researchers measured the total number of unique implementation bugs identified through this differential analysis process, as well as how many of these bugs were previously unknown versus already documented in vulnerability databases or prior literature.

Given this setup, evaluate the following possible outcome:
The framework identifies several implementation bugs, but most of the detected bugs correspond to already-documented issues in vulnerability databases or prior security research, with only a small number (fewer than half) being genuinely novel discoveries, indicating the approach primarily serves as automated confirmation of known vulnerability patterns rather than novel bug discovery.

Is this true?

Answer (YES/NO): NO